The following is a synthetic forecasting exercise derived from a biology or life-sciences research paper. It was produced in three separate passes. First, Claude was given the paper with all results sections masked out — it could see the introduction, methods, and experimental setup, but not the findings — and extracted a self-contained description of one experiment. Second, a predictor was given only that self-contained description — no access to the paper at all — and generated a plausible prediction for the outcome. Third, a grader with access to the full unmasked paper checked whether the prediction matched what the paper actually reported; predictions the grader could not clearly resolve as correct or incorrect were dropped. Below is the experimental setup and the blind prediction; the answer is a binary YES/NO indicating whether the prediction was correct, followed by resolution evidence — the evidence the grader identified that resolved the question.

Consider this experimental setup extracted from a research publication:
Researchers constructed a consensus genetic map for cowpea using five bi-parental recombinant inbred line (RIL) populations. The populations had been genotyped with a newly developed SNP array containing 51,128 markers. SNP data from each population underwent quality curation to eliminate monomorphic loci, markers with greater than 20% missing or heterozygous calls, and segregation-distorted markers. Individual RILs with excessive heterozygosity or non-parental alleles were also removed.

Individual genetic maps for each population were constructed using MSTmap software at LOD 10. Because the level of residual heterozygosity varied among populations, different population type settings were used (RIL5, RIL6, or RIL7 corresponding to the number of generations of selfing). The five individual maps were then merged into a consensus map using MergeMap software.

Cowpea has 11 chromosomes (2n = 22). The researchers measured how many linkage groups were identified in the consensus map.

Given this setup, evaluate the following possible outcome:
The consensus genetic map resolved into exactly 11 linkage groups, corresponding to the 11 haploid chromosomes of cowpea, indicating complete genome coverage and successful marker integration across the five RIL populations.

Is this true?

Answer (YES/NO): YES